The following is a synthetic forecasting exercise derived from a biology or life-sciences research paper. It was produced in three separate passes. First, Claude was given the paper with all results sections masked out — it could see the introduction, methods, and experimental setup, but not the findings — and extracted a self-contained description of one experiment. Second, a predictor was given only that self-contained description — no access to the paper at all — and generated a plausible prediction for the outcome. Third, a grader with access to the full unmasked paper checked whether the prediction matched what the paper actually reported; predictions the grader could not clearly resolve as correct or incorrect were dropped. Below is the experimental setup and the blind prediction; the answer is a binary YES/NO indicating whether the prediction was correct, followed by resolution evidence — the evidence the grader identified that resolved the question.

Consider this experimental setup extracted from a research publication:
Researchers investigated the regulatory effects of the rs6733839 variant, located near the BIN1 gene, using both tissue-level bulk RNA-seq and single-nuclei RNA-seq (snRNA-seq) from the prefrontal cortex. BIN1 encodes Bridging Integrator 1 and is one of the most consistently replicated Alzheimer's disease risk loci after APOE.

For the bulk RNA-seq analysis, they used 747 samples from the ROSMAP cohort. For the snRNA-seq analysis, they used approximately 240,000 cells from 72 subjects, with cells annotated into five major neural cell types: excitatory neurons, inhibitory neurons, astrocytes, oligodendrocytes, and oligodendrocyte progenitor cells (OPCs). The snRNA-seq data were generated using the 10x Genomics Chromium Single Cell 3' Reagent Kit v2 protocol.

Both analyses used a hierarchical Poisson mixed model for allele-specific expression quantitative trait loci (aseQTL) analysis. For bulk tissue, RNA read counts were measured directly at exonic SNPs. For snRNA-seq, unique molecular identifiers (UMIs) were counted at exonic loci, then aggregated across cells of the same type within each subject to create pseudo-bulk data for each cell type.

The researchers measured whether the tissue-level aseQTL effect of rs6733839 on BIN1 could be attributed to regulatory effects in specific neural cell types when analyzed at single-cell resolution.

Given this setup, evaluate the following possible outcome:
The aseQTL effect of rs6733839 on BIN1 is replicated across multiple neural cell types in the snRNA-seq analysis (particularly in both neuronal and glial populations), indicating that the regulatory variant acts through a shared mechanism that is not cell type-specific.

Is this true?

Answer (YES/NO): NO